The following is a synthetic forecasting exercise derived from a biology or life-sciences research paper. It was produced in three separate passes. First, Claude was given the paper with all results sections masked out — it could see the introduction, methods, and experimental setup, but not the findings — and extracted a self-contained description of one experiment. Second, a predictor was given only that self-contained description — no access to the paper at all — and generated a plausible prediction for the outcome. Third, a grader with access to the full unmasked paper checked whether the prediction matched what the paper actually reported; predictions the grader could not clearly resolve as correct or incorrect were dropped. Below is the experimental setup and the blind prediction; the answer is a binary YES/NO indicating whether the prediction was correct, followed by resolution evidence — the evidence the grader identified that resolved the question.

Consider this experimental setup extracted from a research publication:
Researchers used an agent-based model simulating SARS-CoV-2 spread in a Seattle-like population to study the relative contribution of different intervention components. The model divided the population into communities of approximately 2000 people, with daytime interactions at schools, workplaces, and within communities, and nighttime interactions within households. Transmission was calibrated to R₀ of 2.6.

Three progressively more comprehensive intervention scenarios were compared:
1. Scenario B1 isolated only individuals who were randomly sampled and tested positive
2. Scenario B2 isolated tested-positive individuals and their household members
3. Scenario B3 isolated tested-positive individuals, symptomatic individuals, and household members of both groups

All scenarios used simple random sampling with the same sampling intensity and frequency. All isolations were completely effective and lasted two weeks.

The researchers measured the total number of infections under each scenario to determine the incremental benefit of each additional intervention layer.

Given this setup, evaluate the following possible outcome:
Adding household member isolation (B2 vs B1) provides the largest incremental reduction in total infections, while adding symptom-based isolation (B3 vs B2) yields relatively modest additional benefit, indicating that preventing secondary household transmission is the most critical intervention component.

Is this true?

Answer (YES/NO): NO